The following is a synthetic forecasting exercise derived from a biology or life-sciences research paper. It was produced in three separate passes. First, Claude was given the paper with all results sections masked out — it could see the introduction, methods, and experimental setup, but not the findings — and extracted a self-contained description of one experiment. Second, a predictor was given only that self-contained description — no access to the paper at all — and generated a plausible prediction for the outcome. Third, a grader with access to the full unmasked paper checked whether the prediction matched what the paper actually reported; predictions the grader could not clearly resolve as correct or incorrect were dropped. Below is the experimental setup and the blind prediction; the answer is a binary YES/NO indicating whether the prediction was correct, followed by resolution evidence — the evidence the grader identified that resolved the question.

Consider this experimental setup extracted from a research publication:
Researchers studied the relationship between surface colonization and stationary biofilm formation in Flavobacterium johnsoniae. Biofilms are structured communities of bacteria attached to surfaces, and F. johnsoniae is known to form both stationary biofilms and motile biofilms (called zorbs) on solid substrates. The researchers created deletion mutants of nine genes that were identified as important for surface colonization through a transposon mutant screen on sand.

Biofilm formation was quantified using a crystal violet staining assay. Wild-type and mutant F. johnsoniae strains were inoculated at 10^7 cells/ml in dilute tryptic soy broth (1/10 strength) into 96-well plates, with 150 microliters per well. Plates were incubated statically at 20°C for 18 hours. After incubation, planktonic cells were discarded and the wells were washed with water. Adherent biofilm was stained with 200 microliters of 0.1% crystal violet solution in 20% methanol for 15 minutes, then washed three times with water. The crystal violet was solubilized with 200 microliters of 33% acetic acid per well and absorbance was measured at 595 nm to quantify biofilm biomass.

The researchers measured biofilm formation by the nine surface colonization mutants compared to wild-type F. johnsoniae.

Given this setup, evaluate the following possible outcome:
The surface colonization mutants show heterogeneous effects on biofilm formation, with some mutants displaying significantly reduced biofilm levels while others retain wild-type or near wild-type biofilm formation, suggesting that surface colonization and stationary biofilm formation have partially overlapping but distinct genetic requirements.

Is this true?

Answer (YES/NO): NO